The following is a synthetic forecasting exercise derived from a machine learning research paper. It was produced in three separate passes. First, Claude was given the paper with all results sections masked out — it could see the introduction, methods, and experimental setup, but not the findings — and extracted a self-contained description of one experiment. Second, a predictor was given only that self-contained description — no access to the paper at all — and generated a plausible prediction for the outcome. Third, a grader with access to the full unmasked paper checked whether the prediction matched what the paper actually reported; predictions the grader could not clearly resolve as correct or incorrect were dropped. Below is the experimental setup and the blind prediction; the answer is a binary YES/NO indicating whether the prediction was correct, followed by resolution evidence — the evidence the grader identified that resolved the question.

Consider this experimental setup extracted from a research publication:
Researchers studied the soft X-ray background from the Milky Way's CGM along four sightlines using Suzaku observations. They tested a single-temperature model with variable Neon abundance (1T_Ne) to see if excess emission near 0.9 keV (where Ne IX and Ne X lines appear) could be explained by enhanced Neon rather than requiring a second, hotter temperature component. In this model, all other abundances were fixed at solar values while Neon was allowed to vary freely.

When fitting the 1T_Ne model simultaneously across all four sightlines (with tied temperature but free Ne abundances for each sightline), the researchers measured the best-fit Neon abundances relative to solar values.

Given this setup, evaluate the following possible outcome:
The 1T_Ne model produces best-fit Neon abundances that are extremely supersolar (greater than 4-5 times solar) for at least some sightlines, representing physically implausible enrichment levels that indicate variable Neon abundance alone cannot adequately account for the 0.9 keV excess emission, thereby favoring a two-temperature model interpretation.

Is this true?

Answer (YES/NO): NO